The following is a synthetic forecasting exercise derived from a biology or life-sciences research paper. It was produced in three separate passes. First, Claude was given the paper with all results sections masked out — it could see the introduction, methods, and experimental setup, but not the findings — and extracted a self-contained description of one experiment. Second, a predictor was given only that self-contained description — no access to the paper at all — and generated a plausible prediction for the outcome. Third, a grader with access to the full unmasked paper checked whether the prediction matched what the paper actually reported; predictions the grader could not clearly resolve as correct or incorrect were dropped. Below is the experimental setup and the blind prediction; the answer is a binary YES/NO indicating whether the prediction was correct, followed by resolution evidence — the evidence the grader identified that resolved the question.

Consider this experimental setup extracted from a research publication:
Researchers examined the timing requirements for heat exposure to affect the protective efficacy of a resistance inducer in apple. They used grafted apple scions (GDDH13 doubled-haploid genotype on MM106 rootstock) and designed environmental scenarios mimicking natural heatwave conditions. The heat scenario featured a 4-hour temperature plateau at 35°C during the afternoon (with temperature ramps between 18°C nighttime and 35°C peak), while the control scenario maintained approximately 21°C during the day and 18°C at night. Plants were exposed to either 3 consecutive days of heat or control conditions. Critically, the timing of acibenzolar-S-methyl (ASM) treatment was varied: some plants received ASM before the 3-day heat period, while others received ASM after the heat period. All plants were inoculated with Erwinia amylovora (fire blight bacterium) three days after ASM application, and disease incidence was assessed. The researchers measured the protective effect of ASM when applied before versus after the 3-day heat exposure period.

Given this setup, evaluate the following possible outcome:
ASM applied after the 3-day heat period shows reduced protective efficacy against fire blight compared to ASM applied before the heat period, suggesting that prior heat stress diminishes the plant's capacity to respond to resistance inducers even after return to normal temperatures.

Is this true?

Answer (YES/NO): NO